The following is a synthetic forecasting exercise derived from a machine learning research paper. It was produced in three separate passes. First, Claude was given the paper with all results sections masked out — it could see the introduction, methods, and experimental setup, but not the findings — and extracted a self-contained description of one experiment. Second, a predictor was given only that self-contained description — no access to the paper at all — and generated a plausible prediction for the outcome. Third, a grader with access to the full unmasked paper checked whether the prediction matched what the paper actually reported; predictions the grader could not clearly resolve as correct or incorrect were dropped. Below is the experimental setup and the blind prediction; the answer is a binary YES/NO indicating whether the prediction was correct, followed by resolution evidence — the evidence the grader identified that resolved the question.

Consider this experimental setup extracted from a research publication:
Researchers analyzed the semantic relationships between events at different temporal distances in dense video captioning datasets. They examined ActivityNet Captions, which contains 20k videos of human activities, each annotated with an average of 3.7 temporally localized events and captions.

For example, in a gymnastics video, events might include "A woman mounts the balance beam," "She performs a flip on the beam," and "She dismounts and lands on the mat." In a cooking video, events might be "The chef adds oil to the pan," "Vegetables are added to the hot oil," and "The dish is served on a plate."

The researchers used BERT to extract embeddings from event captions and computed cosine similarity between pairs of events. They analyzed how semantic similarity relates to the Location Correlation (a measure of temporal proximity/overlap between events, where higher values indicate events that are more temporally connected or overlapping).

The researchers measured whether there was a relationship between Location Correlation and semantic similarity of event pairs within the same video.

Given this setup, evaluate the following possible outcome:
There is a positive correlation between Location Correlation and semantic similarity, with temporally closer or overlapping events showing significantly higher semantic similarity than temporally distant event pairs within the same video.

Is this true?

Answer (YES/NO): YES